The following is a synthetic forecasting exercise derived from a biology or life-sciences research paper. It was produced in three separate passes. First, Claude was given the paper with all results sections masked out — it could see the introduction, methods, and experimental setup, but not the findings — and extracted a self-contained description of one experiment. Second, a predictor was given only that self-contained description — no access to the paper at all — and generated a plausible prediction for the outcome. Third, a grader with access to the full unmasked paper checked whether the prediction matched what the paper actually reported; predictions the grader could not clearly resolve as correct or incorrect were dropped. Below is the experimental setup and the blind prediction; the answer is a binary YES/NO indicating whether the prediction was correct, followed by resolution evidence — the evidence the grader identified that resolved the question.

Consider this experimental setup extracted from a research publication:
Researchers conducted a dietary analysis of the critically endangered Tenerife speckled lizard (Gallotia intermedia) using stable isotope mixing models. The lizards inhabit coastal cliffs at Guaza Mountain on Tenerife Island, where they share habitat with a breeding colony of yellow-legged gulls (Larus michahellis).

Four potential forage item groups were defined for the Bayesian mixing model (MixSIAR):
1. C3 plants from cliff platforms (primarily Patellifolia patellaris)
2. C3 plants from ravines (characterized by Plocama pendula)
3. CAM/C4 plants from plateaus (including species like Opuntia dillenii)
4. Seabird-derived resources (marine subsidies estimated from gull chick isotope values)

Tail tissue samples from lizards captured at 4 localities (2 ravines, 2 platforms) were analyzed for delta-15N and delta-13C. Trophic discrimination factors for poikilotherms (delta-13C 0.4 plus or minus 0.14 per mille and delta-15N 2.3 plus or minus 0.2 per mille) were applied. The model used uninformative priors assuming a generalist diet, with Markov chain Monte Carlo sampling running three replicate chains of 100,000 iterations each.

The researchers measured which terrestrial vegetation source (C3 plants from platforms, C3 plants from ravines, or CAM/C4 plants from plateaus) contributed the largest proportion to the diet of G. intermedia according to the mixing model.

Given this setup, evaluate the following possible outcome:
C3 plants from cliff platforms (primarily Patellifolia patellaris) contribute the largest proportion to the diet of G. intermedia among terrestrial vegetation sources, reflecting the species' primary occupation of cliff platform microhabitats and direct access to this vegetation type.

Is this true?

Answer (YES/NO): YES